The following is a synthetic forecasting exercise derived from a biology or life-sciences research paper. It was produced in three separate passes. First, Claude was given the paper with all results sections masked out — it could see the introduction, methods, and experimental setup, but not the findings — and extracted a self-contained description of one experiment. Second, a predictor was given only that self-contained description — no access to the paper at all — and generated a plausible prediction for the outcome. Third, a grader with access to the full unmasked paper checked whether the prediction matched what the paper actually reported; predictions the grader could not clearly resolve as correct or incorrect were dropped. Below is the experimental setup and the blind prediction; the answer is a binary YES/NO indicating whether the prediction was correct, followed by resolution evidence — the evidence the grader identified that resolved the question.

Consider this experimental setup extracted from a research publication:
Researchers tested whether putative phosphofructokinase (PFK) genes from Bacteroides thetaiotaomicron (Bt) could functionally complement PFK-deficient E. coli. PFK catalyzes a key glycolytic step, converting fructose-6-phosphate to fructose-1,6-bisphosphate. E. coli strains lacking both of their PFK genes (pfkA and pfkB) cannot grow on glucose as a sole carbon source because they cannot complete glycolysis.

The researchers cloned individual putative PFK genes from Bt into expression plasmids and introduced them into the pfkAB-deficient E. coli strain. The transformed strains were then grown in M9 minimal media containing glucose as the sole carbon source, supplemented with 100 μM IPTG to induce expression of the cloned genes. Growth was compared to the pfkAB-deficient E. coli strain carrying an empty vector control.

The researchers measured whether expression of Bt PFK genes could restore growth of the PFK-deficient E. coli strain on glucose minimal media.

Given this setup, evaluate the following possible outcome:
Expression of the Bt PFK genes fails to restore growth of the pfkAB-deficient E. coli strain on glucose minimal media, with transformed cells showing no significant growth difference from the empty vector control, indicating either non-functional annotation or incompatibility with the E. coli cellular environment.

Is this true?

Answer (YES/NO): NO